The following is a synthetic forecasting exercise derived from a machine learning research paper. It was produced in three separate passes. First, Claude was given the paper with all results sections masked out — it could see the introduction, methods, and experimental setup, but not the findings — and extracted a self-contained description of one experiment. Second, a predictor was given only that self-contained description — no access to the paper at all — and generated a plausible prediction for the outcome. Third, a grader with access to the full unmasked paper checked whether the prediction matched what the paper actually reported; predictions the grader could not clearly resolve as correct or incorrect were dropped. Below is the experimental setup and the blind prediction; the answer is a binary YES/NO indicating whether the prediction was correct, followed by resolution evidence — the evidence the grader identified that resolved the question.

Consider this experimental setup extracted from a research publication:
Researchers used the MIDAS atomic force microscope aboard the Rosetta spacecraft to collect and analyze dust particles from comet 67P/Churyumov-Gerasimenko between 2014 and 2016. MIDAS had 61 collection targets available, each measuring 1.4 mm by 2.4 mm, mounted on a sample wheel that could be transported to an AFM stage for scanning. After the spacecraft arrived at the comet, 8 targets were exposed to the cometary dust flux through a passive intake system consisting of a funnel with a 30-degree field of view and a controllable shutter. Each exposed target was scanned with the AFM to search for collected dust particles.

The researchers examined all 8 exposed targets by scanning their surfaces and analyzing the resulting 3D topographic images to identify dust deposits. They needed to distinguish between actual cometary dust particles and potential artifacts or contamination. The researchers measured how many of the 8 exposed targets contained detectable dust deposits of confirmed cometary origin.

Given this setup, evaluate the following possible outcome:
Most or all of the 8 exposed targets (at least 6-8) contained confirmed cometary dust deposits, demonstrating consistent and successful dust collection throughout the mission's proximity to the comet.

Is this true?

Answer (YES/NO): NO